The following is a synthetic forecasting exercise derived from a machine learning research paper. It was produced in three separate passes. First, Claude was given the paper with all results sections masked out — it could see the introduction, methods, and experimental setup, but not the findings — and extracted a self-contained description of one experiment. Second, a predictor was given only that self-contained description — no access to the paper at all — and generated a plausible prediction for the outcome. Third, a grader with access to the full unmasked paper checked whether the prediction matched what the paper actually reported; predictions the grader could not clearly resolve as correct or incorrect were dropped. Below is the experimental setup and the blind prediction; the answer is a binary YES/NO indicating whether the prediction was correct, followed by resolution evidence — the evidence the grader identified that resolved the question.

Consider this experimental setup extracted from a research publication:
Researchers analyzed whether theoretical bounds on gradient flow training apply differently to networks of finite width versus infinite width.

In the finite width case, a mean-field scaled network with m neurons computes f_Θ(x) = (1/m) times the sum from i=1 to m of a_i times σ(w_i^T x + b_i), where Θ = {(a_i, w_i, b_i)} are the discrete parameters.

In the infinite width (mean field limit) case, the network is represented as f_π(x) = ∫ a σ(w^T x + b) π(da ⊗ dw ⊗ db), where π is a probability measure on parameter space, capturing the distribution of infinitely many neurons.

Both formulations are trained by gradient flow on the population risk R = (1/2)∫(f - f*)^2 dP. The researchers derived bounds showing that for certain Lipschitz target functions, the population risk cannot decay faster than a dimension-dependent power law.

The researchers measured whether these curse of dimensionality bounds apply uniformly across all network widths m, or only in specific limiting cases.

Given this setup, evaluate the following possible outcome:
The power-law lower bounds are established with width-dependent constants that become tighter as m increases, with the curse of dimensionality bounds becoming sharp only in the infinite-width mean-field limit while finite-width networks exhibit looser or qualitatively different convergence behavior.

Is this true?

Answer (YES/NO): NO